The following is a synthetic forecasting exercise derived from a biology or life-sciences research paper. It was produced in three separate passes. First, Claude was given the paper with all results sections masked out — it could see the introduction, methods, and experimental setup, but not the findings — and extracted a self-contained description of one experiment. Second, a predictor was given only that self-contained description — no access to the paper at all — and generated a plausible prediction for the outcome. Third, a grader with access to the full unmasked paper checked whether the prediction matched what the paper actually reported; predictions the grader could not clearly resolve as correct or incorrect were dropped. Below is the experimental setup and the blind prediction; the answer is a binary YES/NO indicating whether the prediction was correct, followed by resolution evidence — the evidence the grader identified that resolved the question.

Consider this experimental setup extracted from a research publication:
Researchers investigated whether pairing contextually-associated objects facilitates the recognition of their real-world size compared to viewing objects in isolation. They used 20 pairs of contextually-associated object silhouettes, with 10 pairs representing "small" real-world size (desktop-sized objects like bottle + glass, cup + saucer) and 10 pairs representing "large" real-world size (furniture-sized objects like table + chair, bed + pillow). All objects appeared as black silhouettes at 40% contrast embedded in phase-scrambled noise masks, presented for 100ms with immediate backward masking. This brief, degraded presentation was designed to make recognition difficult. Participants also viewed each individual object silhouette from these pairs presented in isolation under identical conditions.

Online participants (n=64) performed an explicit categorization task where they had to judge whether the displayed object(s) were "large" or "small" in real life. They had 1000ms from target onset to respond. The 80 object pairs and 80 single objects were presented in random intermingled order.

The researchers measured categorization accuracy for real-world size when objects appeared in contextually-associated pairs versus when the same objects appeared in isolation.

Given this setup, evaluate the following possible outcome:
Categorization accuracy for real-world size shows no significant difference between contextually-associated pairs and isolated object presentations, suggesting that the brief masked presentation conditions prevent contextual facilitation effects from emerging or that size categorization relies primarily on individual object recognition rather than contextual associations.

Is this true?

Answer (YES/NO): NO